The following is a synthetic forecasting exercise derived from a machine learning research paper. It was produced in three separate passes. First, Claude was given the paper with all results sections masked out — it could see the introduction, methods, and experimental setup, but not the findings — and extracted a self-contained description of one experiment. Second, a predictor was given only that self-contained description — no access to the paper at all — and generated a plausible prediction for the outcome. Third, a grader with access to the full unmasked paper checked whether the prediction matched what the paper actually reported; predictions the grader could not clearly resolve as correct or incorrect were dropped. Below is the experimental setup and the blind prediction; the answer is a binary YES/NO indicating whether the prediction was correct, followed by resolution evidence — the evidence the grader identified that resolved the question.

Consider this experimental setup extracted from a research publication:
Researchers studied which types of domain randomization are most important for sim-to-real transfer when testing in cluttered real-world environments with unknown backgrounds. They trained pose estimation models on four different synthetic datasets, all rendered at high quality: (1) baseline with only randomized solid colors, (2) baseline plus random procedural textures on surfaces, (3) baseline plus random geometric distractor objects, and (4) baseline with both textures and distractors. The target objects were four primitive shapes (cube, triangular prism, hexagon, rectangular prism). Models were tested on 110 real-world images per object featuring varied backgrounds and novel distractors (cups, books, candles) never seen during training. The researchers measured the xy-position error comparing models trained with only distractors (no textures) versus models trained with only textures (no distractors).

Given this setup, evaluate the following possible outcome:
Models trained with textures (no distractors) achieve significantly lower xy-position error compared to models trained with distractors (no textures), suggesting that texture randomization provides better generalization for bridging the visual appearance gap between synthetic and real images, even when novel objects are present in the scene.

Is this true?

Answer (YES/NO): NO